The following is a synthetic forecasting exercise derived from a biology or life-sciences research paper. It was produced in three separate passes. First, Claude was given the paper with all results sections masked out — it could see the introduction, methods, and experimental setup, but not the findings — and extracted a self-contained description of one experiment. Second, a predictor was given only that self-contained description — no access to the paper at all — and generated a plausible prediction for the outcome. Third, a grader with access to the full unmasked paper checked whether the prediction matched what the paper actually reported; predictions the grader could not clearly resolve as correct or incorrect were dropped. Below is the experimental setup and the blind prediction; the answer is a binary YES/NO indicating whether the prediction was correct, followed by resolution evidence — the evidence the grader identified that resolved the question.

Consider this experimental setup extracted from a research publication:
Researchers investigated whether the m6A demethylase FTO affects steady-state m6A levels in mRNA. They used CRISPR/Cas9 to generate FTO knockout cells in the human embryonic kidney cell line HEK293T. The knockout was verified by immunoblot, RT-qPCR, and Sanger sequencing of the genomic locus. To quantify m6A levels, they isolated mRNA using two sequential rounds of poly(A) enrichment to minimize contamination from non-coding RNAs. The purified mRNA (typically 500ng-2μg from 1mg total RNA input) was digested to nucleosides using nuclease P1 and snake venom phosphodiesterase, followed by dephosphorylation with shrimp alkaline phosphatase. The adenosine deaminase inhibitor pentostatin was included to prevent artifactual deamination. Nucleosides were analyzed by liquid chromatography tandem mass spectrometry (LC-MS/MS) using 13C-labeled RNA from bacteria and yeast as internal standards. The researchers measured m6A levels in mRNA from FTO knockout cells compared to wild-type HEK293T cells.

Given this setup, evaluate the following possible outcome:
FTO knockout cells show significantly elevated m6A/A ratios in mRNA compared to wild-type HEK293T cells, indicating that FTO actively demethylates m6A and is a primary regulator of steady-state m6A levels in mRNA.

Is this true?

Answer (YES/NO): NO